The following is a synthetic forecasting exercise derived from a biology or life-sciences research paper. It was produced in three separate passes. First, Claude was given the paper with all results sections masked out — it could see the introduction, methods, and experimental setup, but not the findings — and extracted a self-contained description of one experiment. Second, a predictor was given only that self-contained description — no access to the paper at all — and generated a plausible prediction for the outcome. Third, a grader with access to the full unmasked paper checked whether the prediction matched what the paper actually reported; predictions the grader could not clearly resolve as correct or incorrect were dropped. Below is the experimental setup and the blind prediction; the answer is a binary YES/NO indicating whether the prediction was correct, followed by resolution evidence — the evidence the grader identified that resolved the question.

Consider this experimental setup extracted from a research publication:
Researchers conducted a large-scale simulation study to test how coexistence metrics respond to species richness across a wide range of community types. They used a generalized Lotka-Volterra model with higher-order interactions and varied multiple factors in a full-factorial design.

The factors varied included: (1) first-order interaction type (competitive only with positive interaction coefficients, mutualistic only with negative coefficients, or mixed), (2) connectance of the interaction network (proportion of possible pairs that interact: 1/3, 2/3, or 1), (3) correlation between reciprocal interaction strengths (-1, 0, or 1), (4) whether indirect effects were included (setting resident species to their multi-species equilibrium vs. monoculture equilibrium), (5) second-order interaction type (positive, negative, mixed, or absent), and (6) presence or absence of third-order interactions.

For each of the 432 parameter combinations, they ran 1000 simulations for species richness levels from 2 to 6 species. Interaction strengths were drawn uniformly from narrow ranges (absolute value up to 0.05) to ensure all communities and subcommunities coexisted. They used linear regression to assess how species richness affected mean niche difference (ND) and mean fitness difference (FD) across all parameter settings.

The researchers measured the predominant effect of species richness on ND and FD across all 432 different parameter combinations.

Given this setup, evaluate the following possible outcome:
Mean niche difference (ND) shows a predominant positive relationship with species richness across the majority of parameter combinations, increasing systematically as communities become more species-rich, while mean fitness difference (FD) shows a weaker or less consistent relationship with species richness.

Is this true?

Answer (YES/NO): NO